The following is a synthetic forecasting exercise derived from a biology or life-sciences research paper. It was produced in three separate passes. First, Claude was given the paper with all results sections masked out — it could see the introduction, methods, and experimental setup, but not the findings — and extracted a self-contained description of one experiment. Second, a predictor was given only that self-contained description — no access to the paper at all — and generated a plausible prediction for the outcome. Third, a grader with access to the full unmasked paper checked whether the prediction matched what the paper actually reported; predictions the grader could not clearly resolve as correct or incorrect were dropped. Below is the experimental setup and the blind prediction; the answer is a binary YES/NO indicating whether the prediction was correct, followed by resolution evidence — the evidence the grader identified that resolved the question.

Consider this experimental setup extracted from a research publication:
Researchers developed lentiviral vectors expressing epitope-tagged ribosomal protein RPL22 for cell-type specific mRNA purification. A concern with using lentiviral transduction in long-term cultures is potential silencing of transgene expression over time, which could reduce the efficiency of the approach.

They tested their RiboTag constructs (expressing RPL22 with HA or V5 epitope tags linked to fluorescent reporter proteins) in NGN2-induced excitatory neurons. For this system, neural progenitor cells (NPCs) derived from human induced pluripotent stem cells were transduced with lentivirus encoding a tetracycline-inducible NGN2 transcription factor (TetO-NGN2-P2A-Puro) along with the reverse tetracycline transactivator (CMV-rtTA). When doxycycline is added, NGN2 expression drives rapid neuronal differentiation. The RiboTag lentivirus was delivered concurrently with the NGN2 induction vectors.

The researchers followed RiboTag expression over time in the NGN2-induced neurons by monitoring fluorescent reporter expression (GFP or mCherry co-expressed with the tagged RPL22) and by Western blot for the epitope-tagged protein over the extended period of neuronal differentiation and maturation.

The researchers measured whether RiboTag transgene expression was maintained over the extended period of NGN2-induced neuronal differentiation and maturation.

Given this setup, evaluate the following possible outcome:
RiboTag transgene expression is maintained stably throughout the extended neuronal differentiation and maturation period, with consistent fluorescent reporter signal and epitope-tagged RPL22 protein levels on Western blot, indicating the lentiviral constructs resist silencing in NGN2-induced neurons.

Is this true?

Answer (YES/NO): NO